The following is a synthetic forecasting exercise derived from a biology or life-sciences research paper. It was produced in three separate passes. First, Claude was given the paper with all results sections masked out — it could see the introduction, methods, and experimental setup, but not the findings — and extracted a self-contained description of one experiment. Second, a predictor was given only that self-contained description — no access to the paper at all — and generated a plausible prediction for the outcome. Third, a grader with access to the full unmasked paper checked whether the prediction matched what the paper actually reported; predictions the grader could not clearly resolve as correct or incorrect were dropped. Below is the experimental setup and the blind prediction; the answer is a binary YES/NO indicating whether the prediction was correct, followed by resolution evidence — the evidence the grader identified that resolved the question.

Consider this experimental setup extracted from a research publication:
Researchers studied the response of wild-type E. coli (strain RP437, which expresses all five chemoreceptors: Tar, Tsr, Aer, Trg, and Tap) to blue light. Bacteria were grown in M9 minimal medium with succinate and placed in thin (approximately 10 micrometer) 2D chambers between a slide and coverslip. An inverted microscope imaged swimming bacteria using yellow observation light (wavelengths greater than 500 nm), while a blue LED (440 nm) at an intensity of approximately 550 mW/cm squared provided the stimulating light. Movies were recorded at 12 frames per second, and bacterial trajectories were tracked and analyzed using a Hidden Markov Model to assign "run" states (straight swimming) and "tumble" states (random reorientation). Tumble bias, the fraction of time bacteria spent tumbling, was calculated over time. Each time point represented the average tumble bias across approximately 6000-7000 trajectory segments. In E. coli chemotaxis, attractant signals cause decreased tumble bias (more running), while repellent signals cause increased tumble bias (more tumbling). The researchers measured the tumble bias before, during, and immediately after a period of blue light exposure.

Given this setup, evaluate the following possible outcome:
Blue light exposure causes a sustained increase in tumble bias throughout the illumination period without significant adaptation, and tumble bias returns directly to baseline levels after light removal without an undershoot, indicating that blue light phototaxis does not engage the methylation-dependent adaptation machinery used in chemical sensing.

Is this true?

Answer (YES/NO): NO